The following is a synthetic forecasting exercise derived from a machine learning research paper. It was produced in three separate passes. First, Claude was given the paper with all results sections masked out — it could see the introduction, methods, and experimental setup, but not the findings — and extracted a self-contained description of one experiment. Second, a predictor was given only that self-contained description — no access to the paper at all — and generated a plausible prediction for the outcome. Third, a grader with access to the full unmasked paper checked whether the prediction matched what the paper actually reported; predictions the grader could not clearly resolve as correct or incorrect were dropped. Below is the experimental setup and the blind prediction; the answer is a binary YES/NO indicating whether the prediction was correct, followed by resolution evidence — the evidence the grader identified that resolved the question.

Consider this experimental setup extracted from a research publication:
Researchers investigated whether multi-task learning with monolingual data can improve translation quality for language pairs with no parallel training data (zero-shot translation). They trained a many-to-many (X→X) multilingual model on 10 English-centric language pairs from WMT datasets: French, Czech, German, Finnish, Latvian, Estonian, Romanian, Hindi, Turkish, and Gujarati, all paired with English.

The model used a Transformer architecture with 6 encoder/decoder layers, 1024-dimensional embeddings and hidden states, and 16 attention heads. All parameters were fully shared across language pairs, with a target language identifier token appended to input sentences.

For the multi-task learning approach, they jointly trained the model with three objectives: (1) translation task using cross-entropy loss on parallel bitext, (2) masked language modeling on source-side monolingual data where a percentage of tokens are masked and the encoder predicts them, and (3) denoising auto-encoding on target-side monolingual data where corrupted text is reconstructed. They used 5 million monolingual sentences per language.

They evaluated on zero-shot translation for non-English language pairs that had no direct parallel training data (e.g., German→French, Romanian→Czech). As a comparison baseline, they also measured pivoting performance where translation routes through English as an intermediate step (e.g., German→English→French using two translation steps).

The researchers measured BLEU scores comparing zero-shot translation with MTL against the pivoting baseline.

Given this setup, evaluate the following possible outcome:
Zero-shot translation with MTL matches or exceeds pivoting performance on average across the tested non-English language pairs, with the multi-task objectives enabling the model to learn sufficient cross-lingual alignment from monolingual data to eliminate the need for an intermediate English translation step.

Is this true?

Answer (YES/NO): YES